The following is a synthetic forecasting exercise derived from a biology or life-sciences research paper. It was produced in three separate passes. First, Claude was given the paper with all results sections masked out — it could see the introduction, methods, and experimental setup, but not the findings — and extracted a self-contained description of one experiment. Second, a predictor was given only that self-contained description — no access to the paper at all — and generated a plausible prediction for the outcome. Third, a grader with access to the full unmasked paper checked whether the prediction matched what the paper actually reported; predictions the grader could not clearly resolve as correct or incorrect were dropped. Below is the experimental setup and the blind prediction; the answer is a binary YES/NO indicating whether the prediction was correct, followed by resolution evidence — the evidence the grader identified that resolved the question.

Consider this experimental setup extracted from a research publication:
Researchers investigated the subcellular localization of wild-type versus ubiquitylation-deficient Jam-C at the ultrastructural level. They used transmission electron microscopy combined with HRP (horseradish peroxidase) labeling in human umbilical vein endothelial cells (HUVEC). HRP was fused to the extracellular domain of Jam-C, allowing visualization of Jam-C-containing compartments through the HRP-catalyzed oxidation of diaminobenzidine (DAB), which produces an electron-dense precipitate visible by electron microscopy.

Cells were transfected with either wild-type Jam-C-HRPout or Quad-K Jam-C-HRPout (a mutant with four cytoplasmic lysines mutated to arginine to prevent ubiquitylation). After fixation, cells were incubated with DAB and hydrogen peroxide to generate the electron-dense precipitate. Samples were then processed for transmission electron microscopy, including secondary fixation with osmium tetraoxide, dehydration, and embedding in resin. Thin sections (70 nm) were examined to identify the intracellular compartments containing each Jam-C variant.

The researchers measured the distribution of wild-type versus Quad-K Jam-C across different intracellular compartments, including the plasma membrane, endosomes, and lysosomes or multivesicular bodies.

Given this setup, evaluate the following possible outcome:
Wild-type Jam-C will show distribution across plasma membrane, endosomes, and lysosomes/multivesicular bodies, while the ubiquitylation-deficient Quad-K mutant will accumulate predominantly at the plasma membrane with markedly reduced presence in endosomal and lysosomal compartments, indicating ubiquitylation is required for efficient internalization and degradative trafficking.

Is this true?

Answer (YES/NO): NO